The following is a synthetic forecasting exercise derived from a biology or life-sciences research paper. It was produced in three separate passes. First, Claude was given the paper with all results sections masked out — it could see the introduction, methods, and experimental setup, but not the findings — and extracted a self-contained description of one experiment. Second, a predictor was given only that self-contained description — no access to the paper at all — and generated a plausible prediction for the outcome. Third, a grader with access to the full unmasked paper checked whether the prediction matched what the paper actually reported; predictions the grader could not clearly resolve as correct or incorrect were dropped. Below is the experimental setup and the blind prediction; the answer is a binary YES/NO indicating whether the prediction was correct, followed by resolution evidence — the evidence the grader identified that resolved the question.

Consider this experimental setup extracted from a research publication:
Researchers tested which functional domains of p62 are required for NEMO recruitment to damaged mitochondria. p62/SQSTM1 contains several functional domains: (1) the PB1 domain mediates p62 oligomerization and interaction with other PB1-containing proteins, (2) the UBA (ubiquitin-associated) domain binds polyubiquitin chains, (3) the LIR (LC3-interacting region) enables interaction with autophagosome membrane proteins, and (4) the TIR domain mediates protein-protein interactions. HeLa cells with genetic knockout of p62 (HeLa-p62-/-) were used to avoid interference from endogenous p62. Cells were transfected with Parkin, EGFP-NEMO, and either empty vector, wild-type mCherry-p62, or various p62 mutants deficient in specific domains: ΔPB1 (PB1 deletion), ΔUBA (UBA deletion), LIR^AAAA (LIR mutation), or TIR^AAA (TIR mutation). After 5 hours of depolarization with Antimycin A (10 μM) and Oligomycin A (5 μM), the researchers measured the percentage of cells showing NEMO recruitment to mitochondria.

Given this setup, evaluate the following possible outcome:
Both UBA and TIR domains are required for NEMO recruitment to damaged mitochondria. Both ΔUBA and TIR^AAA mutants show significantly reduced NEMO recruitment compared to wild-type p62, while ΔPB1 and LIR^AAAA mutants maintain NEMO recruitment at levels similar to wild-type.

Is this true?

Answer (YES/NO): NO